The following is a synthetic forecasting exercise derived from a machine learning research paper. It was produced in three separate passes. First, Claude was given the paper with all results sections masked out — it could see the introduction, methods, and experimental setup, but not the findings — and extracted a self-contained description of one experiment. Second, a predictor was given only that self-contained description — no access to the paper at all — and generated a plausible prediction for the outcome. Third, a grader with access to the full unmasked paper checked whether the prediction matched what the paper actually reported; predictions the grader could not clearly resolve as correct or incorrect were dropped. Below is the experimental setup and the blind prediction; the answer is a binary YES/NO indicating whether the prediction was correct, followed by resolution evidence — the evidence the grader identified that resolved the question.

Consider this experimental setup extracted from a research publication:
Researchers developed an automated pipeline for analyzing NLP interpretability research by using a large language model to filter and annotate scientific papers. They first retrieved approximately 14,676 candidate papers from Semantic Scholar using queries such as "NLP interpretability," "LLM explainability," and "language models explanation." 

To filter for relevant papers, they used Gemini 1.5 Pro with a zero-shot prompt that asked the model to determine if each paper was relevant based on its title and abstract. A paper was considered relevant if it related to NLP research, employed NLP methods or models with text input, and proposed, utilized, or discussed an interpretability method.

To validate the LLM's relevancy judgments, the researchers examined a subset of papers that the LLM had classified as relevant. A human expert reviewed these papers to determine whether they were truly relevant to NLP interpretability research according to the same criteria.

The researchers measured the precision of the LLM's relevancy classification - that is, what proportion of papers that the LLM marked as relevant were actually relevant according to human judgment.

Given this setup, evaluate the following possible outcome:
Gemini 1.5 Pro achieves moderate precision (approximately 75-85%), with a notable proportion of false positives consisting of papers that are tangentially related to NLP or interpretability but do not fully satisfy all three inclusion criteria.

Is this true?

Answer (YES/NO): NO